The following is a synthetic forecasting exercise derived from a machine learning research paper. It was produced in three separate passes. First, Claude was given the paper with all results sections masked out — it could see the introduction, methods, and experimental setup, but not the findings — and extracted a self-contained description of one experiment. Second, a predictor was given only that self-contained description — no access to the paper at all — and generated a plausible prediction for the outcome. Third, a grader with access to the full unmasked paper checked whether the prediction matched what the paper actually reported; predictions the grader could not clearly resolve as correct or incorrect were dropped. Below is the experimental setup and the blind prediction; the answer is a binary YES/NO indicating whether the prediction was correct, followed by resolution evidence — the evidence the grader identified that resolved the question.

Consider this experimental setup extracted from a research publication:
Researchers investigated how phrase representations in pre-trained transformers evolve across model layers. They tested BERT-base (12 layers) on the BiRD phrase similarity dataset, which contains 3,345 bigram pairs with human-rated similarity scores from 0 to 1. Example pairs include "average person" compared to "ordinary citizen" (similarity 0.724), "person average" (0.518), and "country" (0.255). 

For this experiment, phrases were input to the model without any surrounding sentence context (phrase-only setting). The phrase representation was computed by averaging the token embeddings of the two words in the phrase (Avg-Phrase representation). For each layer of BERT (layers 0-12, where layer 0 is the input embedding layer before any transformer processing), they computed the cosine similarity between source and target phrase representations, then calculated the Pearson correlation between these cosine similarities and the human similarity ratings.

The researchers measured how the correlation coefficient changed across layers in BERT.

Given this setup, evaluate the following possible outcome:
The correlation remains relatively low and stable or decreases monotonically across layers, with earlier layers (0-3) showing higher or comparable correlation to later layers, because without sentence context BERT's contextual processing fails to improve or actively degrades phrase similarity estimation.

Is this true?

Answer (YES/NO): NO